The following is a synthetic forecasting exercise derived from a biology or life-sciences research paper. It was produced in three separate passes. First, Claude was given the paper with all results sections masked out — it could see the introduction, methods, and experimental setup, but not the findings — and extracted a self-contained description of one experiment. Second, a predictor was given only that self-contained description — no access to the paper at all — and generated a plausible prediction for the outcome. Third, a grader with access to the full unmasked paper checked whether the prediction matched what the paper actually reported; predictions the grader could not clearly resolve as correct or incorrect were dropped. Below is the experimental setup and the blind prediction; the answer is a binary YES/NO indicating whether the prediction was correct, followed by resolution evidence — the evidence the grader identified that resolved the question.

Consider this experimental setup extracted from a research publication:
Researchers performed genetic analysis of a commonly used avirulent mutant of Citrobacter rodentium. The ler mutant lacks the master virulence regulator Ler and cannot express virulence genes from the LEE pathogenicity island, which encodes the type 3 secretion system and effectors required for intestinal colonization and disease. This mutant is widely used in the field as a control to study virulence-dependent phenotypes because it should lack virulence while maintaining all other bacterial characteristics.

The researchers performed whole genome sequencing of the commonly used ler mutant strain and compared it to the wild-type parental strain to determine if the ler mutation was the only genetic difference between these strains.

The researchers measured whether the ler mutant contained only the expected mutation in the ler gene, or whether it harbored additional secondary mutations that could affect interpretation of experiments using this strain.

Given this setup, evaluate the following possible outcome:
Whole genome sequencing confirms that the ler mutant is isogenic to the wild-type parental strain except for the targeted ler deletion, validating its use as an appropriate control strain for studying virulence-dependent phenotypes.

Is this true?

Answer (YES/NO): NO